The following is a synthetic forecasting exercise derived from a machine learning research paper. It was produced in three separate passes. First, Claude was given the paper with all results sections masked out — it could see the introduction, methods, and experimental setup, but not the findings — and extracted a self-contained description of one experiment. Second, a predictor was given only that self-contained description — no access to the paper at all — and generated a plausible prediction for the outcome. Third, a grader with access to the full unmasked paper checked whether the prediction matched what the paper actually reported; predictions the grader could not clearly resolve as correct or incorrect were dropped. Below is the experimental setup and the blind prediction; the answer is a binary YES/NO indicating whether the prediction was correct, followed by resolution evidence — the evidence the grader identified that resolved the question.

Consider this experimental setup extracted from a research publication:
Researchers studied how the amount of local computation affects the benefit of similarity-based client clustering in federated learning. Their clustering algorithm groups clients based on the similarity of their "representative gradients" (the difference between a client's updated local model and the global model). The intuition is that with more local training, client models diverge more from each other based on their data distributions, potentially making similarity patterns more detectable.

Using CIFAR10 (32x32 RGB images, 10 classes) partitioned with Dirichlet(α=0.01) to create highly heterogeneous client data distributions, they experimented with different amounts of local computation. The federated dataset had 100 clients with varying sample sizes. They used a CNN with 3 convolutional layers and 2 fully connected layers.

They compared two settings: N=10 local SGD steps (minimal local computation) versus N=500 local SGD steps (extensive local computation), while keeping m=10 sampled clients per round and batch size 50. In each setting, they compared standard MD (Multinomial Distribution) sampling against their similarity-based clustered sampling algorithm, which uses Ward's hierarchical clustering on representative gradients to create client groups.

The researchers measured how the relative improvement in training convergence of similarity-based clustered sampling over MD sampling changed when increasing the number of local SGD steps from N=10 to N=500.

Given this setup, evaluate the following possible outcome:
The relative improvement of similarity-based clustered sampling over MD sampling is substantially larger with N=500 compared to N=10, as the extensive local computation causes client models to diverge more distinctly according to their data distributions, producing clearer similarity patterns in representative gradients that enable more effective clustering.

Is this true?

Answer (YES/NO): YES